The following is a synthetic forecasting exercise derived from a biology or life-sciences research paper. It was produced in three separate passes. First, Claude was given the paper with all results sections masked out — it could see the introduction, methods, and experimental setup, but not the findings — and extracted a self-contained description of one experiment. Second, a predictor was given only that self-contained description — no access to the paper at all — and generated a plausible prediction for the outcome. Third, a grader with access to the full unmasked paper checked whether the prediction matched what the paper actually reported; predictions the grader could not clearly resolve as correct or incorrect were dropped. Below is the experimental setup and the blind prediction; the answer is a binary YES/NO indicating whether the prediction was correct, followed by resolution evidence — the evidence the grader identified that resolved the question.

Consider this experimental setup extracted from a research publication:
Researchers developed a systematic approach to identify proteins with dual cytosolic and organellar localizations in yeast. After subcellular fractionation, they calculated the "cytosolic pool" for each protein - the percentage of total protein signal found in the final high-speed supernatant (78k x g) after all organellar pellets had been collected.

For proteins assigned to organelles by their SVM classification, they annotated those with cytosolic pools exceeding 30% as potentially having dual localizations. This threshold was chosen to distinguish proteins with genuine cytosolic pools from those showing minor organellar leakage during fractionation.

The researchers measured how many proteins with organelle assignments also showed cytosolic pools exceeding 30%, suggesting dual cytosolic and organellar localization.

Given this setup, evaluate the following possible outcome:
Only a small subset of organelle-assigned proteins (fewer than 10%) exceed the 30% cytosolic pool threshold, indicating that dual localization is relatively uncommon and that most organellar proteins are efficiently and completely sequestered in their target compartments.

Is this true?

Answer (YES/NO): NO